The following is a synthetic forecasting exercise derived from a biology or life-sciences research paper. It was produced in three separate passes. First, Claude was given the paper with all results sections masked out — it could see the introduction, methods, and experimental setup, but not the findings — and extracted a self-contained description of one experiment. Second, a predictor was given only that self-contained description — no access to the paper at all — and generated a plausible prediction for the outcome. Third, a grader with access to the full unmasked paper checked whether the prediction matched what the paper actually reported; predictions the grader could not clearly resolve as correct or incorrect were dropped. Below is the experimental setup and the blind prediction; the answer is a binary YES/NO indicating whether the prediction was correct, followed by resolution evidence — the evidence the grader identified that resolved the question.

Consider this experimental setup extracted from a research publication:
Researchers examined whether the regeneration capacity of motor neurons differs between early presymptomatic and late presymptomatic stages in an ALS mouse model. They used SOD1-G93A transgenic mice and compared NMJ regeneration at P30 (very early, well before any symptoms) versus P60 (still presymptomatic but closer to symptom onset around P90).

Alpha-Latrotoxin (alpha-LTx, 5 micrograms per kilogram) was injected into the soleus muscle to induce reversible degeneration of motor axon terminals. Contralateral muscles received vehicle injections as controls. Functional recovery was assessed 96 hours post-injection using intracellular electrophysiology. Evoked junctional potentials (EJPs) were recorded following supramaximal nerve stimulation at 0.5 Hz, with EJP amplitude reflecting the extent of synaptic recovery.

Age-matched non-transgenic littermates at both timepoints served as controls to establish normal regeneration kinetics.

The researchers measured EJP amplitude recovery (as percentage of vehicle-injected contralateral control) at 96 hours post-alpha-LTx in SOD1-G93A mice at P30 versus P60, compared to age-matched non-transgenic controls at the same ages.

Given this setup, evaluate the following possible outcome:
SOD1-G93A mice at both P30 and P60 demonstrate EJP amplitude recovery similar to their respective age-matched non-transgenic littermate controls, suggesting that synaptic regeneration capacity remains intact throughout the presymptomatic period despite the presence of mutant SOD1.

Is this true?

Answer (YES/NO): YES